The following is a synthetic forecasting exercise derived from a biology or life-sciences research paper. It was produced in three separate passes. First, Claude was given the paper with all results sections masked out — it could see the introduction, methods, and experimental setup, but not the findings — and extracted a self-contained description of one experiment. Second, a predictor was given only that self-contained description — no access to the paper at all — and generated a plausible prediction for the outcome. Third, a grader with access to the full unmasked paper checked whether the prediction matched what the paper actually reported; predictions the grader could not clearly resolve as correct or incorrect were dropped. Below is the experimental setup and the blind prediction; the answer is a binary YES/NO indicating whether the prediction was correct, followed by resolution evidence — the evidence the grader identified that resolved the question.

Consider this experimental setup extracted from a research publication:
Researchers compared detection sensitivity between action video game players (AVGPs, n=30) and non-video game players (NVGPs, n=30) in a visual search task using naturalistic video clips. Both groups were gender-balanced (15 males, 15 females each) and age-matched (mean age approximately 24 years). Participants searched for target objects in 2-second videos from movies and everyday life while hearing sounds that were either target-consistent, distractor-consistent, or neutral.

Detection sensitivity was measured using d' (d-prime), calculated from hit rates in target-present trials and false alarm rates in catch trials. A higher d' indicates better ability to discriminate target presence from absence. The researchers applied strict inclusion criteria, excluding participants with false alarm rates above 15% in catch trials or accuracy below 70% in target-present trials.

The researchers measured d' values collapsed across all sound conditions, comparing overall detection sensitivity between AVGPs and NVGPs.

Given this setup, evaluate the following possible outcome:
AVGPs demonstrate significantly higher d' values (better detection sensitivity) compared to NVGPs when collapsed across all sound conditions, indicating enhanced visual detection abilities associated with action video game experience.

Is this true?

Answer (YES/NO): NO